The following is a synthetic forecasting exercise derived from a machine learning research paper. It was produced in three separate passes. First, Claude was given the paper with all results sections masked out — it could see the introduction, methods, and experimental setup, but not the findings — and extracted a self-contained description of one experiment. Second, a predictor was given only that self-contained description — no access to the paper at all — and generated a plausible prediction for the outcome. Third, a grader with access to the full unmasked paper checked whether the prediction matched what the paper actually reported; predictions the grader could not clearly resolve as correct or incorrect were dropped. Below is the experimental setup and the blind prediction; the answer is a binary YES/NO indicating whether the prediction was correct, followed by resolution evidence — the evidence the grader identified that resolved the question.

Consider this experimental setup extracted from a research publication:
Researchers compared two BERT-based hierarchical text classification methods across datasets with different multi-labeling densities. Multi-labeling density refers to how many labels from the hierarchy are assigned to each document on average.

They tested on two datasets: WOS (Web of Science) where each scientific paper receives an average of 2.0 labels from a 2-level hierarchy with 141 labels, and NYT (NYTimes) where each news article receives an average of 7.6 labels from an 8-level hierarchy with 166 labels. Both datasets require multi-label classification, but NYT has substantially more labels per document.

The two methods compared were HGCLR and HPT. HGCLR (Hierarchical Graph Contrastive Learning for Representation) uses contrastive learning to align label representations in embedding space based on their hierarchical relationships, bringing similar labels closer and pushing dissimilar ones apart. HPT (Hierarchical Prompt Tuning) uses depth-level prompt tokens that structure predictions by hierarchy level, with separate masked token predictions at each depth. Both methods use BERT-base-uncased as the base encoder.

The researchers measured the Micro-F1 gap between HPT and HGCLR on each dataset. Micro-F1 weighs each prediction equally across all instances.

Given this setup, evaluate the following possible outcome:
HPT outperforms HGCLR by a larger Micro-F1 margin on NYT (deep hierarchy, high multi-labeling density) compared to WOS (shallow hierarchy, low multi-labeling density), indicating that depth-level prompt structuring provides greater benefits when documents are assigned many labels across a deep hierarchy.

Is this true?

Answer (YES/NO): YES